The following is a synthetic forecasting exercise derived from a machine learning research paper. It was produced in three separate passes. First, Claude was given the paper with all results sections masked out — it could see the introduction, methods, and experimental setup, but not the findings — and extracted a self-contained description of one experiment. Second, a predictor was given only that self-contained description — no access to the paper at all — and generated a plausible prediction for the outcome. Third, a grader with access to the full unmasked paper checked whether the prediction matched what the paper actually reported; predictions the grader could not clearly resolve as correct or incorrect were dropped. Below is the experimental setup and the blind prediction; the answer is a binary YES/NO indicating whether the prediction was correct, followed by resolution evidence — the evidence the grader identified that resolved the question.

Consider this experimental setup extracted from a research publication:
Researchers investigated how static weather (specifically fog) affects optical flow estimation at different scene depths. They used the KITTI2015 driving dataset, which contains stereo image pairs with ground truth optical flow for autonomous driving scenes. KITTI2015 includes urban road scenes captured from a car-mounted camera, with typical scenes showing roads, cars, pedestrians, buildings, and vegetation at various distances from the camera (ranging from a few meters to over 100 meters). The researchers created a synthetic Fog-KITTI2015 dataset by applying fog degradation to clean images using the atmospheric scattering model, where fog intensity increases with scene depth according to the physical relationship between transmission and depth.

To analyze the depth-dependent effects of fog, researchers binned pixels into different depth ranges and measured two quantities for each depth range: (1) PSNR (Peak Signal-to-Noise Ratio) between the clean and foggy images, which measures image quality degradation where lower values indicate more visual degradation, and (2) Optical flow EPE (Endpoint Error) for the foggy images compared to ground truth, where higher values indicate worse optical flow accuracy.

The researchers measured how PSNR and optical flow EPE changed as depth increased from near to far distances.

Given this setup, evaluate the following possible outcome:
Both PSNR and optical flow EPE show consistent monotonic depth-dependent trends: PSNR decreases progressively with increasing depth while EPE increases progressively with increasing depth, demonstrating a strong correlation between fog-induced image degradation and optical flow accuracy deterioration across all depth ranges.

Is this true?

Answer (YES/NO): YES